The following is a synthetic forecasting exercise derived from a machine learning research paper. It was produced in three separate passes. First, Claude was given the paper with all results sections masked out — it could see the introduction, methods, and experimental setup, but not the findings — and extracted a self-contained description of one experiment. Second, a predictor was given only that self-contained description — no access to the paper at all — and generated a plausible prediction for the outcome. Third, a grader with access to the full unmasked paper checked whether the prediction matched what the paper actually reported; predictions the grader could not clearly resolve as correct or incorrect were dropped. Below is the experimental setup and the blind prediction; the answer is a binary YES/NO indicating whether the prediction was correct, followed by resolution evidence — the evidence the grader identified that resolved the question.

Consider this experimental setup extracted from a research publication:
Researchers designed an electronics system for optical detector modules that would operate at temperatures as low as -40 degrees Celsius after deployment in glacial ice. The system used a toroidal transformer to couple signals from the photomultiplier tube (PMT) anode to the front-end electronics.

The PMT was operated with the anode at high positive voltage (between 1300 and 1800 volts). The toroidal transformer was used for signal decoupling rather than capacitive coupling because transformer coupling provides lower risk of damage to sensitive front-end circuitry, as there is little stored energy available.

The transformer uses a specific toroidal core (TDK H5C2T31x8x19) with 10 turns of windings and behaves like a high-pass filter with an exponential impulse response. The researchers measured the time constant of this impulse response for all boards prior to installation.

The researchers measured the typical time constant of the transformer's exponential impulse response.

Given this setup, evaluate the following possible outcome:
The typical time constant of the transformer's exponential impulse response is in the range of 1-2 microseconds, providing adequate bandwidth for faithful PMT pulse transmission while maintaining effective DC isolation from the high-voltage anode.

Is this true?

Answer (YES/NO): NO